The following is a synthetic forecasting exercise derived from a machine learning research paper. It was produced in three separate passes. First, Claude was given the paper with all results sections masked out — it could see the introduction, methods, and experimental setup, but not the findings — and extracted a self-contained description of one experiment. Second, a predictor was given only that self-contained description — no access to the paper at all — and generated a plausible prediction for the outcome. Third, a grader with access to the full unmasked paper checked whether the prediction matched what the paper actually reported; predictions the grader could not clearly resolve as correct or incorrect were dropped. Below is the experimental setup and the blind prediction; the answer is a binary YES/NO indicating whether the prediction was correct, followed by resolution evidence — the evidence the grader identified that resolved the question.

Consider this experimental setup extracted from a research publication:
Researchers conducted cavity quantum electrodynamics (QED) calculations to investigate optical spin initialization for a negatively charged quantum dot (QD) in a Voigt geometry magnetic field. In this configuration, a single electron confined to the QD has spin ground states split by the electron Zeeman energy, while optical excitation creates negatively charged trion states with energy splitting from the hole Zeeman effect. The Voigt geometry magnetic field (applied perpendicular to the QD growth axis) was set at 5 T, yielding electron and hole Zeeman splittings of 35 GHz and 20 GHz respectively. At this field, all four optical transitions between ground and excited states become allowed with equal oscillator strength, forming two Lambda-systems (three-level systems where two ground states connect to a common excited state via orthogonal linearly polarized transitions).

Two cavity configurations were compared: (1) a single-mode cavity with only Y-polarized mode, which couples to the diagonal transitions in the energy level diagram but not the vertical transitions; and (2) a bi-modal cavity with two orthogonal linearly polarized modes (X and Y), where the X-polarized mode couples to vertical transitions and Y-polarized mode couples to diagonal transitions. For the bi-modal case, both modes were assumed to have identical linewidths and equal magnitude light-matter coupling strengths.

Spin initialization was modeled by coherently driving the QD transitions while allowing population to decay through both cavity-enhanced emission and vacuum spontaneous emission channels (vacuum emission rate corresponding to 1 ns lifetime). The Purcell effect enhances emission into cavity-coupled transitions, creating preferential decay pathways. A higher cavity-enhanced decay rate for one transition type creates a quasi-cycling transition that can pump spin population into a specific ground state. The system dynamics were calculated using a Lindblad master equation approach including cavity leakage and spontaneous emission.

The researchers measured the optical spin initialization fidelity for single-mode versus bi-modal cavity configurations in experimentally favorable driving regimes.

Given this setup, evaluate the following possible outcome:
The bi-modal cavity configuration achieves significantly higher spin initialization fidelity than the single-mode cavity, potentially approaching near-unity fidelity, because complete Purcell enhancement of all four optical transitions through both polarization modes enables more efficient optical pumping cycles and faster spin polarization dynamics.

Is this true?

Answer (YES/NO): NO